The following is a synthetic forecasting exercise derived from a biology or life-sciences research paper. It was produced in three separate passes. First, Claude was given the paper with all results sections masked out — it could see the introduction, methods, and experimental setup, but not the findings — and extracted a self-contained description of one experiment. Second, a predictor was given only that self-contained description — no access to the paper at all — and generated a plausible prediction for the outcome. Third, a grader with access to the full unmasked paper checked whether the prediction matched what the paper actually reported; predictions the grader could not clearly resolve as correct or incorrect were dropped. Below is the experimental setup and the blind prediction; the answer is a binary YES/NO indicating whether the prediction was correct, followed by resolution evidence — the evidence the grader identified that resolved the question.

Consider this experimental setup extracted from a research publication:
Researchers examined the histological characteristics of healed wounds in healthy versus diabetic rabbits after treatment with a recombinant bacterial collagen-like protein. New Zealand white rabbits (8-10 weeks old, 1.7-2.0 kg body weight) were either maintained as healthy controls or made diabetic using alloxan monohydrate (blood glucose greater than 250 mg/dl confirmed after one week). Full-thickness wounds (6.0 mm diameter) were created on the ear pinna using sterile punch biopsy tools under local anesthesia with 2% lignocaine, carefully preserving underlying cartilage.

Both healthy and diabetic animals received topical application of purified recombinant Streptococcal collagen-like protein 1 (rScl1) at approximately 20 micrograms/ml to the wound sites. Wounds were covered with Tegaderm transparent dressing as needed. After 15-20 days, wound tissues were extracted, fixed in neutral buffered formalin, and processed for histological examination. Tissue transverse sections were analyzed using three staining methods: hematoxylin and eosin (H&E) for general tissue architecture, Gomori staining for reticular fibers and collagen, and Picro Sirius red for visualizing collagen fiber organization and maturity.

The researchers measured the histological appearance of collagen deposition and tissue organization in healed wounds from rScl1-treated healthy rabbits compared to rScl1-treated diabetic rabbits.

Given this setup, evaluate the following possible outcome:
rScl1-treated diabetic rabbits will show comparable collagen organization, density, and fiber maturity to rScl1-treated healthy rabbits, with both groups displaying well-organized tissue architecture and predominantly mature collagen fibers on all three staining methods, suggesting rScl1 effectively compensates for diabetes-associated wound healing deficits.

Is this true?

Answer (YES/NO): YES